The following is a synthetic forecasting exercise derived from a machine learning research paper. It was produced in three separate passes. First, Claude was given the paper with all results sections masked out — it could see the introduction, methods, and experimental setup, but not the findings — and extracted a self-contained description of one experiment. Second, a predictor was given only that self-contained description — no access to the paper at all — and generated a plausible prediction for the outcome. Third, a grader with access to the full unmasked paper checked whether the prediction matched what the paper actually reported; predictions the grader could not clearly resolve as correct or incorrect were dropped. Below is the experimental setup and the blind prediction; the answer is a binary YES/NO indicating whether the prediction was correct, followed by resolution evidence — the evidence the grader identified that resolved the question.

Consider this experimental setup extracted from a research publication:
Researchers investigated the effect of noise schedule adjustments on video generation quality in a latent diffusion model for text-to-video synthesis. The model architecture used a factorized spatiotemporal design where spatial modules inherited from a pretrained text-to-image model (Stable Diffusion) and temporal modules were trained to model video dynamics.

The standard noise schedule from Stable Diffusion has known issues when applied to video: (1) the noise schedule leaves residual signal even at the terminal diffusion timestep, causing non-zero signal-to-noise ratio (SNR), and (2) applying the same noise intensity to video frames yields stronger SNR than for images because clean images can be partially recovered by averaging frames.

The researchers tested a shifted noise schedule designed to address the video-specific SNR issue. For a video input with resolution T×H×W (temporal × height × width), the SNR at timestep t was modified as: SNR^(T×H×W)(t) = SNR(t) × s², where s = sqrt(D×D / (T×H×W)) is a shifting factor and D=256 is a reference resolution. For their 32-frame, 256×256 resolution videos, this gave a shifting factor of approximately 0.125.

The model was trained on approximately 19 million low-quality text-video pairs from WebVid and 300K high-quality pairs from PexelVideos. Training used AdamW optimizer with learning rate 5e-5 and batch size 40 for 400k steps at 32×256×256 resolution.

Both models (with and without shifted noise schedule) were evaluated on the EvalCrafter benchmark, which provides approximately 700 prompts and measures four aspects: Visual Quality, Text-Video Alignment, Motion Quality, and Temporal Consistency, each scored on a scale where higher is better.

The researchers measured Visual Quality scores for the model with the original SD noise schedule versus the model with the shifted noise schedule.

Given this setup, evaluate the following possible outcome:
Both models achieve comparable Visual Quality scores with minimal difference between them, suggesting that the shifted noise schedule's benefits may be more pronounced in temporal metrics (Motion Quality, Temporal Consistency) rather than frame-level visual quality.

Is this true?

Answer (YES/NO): NO